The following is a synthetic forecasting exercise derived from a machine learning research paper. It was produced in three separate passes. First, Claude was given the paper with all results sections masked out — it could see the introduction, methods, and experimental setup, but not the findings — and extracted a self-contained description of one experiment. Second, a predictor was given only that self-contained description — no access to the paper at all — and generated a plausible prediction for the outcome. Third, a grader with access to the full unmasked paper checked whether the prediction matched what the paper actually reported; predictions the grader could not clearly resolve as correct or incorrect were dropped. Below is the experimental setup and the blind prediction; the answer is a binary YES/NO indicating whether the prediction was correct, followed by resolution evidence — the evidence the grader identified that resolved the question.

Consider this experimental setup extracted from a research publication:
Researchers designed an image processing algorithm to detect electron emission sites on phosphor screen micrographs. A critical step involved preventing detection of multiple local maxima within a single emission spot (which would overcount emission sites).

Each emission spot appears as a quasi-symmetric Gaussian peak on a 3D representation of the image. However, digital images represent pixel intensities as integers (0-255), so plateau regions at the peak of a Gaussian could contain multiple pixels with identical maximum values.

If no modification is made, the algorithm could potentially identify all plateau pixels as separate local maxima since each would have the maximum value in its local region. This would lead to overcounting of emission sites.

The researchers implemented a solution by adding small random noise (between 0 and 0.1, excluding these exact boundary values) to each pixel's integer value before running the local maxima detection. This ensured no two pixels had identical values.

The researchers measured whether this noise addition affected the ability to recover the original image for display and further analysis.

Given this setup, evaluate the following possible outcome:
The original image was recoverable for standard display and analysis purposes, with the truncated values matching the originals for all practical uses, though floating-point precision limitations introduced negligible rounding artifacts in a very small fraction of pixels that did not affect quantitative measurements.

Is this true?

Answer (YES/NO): NO